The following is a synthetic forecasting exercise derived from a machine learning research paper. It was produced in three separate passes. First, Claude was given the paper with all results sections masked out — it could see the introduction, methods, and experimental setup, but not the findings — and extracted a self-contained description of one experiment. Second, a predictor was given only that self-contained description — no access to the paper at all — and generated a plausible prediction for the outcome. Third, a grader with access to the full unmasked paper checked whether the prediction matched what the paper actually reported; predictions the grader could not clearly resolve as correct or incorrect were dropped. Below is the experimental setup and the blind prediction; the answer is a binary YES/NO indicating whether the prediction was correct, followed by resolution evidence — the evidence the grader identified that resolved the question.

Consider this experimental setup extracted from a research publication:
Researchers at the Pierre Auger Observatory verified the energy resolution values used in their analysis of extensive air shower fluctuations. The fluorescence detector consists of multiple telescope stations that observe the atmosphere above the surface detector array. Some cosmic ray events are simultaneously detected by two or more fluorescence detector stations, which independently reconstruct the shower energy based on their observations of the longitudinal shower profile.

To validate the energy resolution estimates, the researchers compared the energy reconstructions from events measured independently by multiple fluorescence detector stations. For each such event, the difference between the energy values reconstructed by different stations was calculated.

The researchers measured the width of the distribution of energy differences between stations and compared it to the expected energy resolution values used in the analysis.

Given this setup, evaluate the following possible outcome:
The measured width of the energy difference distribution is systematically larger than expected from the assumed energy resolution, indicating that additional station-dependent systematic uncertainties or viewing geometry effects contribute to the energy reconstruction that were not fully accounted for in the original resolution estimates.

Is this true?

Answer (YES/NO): NO